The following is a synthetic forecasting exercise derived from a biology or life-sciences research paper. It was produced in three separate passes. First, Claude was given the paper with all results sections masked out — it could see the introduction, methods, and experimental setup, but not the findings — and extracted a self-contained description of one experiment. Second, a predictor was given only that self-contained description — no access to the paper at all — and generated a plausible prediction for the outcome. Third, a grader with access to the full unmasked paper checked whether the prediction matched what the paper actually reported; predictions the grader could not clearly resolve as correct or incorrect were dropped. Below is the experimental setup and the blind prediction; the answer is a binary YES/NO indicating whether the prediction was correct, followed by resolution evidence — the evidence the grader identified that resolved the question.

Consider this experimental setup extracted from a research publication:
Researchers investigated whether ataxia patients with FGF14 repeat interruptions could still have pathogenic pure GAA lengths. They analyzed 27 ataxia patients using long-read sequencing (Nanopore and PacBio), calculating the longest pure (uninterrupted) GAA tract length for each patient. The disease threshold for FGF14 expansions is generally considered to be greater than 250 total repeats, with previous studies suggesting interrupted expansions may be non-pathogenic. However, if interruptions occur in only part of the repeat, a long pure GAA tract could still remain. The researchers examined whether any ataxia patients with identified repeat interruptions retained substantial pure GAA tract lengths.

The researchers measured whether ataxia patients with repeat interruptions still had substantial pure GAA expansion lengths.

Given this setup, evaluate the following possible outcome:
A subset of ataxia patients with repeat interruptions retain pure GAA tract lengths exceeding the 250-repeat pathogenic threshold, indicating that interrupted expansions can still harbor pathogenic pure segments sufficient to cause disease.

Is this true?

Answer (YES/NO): NO